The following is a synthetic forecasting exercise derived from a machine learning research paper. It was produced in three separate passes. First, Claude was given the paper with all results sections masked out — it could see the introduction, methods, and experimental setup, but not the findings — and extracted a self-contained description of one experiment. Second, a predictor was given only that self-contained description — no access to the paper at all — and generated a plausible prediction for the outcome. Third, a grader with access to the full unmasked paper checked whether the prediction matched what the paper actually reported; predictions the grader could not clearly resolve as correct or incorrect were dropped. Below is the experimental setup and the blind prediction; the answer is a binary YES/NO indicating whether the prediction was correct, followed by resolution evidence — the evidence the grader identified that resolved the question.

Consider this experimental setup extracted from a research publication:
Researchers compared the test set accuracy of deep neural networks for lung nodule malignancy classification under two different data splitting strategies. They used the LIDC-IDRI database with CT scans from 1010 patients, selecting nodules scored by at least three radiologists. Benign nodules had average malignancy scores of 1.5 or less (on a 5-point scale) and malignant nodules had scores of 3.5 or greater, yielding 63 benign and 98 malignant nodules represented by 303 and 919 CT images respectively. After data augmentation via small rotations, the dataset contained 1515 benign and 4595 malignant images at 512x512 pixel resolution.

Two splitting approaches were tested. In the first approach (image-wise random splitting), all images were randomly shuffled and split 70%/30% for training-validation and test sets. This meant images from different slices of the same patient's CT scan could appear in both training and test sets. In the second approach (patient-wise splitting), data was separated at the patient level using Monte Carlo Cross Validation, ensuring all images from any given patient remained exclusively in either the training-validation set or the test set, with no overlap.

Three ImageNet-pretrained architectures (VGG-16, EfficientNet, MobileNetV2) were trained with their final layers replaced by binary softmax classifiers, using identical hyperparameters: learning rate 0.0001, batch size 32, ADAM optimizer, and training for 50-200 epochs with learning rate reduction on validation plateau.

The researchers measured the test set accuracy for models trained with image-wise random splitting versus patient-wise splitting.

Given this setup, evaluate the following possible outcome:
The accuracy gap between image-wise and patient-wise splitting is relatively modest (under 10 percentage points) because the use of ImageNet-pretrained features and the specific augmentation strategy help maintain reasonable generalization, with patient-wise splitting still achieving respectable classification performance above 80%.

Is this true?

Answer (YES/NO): NO